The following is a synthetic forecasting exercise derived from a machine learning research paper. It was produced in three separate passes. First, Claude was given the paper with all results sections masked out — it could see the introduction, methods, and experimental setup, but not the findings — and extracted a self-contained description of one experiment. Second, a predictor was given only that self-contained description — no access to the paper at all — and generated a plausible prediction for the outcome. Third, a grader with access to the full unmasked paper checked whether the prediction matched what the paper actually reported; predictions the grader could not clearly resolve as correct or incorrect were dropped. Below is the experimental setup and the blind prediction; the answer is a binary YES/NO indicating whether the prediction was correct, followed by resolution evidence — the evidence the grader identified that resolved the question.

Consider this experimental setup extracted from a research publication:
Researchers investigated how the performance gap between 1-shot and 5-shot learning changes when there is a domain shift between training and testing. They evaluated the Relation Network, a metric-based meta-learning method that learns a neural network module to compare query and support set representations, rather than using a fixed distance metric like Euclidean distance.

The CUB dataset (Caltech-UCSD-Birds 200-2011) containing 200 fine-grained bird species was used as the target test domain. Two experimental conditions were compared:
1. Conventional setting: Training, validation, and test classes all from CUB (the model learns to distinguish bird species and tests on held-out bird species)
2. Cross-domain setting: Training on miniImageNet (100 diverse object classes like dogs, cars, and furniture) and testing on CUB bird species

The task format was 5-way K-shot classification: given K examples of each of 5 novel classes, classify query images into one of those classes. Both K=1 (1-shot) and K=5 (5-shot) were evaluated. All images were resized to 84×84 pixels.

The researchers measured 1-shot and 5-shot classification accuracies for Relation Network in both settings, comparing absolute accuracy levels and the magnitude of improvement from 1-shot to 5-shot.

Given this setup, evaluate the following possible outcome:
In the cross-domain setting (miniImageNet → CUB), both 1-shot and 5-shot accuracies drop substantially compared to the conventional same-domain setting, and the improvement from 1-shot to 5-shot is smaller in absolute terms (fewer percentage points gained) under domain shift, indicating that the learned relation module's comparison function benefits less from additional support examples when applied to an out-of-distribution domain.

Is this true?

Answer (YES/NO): YES